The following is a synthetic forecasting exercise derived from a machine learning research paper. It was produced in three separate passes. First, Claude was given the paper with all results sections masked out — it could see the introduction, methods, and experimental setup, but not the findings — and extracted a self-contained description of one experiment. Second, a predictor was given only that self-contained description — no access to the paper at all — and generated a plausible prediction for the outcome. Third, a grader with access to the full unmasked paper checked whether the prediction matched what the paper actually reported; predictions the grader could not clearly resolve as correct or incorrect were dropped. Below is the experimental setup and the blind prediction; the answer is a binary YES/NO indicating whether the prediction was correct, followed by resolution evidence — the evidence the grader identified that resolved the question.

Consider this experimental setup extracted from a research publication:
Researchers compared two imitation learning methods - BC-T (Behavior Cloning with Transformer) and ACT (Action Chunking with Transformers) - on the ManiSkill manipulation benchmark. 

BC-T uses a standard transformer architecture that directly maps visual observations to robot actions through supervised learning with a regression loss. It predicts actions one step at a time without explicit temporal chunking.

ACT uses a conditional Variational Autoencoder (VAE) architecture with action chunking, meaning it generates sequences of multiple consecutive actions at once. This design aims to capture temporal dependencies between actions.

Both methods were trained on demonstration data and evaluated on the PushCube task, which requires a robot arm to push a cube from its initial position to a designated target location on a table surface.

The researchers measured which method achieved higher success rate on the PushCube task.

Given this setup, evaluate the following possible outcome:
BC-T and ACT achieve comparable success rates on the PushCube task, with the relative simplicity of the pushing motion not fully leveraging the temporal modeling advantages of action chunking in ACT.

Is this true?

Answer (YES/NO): NO